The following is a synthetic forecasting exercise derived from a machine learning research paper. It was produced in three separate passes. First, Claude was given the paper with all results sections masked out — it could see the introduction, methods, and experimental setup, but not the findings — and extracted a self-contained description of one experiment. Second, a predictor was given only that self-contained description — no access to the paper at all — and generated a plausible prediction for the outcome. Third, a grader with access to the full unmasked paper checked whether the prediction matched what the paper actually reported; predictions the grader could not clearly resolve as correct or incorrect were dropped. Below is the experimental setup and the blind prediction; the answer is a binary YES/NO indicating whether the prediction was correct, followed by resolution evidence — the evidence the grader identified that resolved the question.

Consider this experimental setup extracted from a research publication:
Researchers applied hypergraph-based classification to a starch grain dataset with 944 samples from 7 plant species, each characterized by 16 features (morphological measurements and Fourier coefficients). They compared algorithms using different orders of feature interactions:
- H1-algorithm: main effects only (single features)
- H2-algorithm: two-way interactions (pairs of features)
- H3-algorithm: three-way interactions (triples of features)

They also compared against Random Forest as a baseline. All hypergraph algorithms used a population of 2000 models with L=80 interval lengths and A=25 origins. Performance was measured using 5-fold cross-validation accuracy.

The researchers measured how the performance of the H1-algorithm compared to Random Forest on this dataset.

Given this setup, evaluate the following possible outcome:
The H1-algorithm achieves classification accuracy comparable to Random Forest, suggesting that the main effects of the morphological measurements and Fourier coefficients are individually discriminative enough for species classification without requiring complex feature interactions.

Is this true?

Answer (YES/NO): NO